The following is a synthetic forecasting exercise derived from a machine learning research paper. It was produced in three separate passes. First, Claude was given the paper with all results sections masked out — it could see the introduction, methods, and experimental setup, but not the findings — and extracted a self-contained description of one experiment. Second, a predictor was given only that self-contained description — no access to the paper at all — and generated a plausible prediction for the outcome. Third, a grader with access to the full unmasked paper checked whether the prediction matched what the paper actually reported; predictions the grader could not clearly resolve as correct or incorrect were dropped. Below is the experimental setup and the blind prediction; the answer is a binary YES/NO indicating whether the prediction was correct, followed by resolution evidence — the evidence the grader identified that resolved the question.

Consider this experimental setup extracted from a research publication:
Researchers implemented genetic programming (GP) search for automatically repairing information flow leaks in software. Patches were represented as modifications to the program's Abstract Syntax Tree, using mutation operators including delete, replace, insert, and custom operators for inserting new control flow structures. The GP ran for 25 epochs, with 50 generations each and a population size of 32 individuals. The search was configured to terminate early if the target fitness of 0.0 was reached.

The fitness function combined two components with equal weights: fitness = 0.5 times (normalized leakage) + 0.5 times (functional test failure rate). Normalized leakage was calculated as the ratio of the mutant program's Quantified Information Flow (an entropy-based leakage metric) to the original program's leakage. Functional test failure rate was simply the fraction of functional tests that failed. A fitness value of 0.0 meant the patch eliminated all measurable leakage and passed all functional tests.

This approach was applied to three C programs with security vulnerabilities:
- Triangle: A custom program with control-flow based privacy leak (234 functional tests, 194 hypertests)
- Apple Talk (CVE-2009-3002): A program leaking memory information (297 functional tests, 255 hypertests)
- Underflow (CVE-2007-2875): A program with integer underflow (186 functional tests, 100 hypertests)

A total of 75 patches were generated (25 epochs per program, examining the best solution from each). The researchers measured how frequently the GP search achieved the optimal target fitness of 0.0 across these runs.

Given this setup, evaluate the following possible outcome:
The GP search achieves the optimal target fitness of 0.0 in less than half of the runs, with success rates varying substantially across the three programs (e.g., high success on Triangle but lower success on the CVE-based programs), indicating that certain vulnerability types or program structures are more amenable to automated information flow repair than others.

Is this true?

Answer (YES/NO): NO